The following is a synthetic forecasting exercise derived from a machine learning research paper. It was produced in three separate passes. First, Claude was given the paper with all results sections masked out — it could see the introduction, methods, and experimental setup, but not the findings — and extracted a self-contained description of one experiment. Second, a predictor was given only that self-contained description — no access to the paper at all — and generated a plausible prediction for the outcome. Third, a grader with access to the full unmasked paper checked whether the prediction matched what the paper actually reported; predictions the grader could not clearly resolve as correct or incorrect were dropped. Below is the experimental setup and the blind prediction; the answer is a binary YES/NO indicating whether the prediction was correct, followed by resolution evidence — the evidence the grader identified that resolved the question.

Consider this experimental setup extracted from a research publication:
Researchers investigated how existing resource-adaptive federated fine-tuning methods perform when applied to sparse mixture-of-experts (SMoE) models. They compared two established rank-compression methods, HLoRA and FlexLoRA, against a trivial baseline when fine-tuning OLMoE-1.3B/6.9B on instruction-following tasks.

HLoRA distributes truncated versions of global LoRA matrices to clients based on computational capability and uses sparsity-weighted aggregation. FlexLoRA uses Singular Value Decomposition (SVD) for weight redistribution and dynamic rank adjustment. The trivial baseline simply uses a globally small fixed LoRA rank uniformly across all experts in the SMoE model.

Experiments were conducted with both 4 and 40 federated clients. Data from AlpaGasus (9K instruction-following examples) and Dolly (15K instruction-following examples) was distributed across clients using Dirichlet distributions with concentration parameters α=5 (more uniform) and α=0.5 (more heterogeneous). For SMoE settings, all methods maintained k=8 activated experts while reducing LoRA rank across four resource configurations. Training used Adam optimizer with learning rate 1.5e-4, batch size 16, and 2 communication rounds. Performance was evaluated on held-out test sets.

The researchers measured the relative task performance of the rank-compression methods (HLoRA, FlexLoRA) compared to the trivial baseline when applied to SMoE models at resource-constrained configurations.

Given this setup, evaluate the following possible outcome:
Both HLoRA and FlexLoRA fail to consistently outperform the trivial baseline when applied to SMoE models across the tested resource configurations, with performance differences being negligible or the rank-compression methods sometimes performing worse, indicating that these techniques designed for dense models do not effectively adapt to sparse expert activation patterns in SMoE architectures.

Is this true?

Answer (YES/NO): YES